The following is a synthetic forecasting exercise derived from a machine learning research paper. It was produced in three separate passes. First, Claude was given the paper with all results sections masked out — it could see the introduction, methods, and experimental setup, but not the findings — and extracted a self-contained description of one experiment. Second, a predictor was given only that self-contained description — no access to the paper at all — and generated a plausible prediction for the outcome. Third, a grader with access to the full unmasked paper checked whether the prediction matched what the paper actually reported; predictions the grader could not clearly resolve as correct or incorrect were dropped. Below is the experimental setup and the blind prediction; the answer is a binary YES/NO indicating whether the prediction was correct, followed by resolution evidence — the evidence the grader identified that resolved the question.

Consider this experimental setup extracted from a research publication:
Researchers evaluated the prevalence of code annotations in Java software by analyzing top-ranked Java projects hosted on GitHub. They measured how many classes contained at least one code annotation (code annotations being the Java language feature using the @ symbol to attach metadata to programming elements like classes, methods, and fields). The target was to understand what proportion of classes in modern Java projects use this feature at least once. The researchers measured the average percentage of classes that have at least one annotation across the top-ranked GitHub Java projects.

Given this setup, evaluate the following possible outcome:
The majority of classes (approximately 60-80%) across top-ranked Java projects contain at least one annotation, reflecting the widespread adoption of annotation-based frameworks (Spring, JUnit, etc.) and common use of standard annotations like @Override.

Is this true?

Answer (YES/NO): YES